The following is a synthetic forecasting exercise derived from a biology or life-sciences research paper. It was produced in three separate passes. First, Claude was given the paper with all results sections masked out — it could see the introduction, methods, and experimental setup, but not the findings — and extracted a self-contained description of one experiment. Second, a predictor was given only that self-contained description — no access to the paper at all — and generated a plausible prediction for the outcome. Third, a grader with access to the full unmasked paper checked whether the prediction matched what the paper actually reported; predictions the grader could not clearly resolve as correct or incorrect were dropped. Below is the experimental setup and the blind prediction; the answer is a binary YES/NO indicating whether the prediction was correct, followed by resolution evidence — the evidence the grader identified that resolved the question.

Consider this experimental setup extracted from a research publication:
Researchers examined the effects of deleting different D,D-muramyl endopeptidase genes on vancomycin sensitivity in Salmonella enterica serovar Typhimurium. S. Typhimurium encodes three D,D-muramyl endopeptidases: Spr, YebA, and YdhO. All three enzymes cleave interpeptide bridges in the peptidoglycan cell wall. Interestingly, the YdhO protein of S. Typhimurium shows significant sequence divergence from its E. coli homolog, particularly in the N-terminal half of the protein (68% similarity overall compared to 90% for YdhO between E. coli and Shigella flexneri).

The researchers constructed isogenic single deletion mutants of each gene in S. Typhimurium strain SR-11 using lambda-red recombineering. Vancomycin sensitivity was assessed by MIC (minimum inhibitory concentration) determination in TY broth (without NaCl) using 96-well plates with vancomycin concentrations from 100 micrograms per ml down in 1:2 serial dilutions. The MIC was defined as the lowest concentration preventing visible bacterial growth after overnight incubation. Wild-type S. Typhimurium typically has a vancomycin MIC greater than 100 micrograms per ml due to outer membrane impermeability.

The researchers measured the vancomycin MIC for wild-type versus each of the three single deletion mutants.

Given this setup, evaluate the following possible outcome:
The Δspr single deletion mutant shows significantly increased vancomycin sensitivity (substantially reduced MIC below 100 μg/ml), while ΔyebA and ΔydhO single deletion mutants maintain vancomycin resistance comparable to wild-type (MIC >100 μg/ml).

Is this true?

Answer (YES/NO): YES